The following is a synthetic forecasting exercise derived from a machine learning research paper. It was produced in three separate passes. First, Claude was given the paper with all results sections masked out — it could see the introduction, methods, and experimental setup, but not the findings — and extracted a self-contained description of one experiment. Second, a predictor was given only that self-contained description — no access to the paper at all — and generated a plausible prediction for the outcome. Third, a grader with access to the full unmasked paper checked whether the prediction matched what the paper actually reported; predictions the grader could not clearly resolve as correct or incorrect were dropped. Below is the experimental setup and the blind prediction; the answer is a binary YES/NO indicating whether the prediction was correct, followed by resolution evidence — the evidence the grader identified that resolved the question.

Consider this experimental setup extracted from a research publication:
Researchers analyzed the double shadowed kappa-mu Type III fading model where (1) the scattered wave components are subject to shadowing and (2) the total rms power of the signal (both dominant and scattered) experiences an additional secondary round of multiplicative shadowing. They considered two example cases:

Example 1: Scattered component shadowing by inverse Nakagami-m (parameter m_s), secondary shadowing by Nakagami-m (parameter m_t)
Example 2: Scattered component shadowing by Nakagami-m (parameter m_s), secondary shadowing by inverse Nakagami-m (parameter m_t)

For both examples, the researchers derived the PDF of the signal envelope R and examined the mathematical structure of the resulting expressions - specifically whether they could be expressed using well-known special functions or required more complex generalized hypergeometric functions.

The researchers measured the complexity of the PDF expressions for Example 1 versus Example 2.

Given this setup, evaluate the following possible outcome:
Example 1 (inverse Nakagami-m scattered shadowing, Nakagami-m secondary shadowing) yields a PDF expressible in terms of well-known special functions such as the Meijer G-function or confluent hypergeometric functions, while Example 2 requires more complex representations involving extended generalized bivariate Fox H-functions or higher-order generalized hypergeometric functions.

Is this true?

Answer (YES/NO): YES